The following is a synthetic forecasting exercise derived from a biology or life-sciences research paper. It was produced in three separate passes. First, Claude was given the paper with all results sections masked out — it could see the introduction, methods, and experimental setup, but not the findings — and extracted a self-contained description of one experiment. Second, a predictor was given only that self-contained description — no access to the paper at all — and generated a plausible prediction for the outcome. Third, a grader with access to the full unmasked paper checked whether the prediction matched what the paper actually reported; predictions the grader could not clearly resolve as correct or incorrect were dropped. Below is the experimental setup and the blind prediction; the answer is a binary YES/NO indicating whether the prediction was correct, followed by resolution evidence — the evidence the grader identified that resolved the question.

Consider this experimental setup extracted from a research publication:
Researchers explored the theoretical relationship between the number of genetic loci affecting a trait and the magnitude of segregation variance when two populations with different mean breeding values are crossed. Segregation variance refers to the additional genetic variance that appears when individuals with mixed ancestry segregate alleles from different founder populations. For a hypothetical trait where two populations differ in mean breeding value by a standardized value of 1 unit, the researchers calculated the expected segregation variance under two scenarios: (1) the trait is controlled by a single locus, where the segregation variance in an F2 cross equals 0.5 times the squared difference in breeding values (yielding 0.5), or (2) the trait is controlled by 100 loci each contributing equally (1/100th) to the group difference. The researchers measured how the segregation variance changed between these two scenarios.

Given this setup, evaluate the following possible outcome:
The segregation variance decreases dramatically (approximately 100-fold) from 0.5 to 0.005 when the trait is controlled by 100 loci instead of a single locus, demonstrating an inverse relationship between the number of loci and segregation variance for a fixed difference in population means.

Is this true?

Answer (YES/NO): YES